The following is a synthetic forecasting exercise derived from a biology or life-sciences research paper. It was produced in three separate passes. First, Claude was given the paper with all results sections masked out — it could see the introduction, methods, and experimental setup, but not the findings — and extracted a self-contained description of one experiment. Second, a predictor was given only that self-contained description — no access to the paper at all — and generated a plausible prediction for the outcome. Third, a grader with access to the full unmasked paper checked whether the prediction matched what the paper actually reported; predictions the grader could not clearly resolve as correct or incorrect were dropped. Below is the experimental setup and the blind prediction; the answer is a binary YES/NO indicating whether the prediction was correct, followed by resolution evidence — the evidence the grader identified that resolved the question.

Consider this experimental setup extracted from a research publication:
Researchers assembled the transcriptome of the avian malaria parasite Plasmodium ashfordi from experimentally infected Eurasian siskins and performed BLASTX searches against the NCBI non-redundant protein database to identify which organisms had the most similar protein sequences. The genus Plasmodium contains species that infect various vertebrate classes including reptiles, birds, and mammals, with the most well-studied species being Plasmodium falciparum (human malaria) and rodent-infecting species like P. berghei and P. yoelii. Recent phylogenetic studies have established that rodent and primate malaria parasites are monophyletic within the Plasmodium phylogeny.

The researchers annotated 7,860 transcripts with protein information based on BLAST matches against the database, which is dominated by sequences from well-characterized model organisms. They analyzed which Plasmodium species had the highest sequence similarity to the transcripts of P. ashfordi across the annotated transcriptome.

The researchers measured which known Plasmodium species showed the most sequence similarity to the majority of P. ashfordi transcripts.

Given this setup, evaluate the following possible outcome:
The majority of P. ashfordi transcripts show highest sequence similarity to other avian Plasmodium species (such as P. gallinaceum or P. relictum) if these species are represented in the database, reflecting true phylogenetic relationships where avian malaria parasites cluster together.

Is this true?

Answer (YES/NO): NO